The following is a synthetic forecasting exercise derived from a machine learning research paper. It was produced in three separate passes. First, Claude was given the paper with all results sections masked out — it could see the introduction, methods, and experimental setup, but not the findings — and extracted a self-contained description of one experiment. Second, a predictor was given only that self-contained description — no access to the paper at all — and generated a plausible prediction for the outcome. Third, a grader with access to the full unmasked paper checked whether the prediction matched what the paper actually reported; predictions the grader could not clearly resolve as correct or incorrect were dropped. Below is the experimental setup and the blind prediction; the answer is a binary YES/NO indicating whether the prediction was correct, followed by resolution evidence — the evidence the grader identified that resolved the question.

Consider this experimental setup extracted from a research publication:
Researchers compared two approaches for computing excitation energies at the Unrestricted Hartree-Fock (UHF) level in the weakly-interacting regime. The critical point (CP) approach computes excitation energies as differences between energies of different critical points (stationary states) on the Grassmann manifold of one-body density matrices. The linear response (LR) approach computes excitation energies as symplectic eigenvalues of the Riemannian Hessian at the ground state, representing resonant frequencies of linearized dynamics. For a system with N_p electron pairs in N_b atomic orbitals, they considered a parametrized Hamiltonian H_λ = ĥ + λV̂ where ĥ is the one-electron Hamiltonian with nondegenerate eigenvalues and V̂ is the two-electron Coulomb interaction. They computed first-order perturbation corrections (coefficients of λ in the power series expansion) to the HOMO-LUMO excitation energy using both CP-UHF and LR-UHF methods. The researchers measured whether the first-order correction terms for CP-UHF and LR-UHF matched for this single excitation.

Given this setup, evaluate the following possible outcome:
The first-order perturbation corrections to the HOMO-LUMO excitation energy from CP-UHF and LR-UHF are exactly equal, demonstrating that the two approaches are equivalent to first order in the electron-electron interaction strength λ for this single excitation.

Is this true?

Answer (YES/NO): NO